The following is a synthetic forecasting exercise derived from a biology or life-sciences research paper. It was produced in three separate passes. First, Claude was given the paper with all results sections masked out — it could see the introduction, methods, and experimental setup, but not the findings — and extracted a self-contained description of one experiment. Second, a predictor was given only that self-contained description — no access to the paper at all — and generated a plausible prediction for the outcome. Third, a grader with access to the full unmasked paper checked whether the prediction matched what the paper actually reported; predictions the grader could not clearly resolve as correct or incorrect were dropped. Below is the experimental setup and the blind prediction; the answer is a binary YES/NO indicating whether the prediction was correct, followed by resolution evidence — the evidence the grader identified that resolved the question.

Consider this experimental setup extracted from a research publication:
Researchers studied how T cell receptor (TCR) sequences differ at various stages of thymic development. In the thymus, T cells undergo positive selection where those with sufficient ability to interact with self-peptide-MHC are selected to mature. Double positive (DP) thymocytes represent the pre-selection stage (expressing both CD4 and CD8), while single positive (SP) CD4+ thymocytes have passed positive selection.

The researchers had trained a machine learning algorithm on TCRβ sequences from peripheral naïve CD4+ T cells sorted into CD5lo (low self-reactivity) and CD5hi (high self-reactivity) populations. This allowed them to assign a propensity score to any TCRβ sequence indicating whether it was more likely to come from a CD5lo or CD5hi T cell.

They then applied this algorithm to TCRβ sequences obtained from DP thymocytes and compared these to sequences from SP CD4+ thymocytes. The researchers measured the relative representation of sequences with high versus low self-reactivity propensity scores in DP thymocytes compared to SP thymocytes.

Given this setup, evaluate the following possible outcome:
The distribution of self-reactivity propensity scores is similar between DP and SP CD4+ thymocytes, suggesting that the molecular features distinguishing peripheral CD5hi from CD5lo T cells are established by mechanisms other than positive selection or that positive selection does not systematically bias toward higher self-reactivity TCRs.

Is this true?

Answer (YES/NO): NO